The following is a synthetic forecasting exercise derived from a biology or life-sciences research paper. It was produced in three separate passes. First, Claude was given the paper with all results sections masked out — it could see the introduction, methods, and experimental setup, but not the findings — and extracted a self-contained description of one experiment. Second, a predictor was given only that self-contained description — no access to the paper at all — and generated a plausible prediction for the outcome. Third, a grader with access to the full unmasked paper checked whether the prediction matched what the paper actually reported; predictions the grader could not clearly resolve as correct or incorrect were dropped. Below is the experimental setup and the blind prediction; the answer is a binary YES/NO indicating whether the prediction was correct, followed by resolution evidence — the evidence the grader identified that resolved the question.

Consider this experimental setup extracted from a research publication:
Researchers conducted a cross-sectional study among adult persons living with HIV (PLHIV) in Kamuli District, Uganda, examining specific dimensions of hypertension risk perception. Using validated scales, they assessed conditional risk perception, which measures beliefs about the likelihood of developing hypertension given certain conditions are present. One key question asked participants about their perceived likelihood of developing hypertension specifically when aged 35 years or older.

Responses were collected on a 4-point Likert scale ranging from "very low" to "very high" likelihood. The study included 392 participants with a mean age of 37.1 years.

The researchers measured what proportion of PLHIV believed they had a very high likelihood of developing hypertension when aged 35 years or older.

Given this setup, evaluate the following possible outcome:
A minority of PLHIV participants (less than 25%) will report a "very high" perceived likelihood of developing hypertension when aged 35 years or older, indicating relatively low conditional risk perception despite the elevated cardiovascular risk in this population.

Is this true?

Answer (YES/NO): NO